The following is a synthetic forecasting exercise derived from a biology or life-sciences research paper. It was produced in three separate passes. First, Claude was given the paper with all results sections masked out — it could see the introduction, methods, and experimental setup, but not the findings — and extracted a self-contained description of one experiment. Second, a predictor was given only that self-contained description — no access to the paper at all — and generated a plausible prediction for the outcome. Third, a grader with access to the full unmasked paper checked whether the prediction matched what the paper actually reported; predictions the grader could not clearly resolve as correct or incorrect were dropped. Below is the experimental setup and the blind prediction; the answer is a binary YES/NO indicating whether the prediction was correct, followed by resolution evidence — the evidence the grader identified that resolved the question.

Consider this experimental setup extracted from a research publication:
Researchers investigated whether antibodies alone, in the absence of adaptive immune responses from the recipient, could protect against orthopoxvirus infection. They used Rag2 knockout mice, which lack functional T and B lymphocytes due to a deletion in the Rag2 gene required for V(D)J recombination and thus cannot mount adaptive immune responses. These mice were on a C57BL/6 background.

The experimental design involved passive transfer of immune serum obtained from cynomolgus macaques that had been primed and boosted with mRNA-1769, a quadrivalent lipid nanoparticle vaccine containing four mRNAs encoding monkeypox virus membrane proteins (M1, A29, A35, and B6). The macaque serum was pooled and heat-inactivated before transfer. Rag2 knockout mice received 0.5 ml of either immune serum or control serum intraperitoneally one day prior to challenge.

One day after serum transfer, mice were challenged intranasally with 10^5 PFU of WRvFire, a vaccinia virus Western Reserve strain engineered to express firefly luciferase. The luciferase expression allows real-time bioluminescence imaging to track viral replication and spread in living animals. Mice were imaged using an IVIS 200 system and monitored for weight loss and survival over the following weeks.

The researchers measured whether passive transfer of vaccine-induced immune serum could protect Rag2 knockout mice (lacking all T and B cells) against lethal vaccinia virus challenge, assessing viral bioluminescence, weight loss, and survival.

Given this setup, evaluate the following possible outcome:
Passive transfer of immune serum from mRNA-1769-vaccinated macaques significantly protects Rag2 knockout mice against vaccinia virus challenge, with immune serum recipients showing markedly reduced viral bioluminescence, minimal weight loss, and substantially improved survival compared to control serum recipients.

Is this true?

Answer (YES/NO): YES